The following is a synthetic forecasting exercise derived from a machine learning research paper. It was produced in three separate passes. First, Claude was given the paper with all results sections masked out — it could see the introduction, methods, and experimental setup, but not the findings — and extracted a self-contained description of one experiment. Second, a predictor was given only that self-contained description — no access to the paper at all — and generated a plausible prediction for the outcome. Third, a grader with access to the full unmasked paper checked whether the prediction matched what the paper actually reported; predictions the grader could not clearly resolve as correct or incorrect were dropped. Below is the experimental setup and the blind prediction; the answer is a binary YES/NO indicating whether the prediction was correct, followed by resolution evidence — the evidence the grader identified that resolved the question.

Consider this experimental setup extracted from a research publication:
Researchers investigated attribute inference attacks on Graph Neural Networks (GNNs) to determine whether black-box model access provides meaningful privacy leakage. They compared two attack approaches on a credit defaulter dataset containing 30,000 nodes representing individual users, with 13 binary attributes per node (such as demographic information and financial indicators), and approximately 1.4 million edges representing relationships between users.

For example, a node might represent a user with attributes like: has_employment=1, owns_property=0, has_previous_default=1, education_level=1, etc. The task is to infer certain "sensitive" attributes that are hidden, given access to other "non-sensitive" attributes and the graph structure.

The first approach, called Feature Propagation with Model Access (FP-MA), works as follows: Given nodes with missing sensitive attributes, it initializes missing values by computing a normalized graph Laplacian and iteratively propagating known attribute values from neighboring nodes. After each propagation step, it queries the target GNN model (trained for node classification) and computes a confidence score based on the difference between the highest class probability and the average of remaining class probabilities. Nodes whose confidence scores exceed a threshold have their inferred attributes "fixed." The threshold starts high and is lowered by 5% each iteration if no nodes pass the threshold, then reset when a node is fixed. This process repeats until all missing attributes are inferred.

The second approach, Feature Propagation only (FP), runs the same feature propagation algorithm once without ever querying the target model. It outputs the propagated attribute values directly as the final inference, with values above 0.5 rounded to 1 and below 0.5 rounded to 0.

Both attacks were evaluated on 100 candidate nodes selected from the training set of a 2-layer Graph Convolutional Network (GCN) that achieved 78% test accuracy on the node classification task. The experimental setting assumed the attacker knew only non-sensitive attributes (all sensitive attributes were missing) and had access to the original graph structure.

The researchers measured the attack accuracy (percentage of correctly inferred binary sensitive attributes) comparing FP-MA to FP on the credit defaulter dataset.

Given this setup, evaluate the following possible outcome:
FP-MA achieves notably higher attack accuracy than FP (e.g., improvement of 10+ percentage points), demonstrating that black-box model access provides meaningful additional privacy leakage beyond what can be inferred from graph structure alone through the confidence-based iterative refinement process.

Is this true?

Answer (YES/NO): NO